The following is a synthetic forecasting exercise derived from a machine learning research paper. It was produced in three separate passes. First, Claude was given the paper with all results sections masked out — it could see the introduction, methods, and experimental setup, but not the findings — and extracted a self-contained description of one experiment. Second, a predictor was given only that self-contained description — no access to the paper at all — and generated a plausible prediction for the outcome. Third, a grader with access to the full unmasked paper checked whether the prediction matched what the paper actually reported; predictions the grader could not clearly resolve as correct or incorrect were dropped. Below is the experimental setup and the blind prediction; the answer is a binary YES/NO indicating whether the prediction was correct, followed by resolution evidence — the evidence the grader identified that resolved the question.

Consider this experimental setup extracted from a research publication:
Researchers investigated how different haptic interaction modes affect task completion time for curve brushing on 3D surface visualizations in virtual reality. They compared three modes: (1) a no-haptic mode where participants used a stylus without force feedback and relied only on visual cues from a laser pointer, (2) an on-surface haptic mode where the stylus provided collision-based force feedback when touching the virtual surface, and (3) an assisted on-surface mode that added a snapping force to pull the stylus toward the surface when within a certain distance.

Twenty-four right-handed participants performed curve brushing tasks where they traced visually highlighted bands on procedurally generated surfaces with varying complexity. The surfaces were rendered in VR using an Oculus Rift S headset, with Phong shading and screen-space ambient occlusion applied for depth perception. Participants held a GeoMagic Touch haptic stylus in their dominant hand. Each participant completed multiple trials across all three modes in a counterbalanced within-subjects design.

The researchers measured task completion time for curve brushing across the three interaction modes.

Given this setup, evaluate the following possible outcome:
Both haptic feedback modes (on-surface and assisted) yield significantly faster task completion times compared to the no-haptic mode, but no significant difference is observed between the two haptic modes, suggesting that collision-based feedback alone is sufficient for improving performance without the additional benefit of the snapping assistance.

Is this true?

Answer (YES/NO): NO